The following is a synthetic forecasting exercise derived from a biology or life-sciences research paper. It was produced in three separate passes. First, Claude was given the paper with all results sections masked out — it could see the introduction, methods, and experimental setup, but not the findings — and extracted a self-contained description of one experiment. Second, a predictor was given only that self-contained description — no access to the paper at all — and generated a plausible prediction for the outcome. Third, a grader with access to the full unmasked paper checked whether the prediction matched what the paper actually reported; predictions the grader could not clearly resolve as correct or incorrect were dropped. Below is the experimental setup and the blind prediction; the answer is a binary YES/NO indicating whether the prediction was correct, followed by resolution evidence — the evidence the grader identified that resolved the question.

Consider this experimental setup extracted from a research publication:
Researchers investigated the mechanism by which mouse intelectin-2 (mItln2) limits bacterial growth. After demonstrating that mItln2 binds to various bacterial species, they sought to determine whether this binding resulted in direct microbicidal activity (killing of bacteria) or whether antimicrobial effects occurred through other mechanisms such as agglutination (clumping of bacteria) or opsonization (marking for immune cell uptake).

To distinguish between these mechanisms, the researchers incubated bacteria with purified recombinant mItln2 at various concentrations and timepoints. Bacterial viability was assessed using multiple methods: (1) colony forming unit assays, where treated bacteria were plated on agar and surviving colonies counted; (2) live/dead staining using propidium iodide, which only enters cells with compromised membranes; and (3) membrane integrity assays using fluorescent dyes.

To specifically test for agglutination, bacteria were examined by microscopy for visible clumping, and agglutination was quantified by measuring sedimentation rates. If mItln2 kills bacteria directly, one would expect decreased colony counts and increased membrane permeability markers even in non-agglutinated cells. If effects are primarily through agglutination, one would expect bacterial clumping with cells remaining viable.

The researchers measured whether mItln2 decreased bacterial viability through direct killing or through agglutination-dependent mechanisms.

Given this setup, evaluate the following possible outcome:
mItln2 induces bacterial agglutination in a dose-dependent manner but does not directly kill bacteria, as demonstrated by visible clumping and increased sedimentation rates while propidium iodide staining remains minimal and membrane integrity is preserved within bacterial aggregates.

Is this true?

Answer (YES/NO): NO